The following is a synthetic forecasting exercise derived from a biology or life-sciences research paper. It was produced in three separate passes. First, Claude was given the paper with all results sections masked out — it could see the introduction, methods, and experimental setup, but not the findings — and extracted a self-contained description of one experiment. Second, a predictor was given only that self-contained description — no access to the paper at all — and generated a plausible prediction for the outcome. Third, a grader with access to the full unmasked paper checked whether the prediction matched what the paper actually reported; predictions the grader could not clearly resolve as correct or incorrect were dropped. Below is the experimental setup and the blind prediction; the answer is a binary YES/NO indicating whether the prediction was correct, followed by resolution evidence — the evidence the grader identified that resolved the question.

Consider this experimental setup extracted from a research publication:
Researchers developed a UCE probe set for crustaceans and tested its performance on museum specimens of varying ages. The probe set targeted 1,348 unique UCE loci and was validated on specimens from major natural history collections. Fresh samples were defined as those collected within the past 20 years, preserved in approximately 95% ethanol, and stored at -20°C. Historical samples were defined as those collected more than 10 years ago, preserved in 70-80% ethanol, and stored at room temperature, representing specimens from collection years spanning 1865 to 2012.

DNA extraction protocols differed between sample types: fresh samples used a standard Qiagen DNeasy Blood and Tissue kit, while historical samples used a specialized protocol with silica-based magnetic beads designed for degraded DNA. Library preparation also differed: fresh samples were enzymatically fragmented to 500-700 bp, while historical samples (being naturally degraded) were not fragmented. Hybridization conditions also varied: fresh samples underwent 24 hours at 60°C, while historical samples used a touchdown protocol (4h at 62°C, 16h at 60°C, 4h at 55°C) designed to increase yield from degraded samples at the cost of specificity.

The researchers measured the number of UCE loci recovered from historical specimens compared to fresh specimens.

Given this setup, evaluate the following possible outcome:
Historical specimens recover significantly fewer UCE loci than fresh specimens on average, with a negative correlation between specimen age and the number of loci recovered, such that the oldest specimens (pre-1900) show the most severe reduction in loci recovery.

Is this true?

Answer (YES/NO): YES